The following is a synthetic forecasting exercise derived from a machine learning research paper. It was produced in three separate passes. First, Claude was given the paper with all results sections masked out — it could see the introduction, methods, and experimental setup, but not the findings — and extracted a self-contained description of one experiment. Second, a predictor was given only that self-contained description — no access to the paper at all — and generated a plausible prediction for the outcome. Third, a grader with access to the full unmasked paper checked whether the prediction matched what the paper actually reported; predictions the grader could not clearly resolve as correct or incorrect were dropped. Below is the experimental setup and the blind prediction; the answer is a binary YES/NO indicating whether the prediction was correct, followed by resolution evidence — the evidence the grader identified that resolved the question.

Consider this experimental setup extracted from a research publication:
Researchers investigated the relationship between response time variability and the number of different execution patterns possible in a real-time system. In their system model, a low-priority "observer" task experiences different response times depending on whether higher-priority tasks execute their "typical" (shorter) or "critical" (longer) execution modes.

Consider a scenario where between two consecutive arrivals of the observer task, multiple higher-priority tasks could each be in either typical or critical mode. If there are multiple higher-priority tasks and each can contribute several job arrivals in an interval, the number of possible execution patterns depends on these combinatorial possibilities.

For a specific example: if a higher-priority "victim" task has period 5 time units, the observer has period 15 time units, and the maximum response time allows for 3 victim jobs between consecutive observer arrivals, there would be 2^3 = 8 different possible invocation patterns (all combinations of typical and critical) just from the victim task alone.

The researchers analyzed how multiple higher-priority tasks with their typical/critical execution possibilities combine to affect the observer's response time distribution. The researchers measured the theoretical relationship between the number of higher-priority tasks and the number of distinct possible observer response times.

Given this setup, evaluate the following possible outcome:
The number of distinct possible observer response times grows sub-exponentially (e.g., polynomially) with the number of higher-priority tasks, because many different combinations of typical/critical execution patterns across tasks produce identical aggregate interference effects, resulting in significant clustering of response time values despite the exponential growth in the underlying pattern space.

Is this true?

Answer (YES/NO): NO